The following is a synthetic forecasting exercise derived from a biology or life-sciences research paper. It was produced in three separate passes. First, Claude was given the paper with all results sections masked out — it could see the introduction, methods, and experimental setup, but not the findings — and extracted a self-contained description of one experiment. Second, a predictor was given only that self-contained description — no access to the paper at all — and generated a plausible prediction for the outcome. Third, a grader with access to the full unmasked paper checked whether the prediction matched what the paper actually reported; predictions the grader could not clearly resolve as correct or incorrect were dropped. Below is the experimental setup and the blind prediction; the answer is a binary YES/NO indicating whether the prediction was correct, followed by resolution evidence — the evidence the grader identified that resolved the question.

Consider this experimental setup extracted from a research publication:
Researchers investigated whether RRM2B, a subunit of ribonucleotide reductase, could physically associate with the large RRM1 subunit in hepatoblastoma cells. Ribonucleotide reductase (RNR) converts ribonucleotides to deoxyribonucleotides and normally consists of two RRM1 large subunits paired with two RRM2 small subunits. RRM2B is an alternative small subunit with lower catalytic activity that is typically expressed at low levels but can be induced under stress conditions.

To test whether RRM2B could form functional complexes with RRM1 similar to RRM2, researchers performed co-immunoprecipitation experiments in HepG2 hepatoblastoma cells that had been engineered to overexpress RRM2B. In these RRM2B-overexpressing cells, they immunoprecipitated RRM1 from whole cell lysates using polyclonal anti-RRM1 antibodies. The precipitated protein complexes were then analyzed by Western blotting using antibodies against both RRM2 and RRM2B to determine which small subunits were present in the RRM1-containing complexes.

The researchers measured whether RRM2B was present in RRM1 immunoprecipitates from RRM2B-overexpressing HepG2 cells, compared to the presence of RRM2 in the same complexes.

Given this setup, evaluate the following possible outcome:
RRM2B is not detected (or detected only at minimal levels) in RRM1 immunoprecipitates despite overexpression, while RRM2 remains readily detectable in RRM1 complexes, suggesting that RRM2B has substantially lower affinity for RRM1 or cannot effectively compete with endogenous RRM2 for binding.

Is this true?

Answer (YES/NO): NO